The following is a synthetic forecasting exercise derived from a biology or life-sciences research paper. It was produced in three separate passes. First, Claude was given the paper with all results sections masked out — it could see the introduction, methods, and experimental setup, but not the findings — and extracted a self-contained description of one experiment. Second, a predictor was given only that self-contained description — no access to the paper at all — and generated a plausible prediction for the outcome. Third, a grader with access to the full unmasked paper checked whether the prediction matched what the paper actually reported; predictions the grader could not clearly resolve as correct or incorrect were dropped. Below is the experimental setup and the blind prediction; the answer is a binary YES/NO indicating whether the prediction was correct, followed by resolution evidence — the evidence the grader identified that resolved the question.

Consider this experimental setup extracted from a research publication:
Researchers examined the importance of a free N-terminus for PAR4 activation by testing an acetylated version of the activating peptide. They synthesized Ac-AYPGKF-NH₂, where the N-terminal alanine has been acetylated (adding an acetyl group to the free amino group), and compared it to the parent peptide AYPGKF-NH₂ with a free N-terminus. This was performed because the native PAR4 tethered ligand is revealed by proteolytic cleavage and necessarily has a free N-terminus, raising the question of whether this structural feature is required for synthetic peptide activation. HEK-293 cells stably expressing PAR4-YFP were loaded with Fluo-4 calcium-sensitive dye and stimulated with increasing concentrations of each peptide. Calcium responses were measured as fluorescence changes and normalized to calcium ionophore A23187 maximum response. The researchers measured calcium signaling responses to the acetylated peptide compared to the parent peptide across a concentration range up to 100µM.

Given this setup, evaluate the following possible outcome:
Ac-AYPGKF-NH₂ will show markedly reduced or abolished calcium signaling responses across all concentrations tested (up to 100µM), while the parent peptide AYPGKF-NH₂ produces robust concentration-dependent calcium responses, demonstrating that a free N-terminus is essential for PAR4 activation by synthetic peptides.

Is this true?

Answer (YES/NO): NO